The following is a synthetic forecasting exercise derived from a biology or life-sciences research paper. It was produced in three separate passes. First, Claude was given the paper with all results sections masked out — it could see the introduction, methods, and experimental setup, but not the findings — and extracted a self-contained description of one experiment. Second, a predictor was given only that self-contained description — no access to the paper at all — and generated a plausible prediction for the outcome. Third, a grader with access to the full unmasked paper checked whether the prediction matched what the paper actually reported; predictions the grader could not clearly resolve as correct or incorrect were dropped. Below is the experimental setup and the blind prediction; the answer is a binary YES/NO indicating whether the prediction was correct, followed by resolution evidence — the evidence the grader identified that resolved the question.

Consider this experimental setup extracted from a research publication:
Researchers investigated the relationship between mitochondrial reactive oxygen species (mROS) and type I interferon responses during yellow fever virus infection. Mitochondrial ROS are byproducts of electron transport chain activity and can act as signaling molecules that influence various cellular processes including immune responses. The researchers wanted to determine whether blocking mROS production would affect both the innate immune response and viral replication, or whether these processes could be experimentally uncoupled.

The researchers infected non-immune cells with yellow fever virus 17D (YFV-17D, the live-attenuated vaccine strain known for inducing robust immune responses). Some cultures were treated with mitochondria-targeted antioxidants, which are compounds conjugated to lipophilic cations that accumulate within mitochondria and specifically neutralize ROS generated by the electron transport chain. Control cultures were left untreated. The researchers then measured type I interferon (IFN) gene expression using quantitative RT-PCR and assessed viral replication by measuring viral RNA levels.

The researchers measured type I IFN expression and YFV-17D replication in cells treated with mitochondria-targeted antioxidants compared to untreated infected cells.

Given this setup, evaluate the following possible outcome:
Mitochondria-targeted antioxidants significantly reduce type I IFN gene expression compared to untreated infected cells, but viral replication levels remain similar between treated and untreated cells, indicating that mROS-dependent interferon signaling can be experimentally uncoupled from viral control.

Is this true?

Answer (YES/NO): YES